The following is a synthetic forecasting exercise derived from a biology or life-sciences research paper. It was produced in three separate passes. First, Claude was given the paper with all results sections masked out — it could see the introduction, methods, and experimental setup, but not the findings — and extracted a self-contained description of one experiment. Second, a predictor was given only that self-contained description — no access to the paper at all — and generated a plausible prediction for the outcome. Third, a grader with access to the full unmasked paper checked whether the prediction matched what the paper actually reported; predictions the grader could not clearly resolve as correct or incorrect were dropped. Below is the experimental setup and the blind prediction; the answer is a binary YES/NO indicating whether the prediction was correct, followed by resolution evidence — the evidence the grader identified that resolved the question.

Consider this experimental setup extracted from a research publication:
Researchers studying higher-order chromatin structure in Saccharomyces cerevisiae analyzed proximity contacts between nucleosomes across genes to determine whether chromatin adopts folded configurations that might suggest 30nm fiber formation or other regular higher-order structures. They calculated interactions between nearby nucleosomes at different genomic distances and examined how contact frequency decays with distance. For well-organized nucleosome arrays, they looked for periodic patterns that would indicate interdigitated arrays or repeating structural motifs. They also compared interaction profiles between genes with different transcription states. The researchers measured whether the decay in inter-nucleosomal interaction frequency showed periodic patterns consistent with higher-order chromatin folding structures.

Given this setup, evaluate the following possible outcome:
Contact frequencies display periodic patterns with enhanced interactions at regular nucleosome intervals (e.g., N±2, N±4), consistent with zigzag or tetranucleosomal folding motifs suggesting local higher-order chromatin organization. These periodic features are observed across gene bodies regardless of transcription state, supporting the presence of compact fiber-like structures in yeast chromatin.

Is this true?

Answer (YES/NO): NO